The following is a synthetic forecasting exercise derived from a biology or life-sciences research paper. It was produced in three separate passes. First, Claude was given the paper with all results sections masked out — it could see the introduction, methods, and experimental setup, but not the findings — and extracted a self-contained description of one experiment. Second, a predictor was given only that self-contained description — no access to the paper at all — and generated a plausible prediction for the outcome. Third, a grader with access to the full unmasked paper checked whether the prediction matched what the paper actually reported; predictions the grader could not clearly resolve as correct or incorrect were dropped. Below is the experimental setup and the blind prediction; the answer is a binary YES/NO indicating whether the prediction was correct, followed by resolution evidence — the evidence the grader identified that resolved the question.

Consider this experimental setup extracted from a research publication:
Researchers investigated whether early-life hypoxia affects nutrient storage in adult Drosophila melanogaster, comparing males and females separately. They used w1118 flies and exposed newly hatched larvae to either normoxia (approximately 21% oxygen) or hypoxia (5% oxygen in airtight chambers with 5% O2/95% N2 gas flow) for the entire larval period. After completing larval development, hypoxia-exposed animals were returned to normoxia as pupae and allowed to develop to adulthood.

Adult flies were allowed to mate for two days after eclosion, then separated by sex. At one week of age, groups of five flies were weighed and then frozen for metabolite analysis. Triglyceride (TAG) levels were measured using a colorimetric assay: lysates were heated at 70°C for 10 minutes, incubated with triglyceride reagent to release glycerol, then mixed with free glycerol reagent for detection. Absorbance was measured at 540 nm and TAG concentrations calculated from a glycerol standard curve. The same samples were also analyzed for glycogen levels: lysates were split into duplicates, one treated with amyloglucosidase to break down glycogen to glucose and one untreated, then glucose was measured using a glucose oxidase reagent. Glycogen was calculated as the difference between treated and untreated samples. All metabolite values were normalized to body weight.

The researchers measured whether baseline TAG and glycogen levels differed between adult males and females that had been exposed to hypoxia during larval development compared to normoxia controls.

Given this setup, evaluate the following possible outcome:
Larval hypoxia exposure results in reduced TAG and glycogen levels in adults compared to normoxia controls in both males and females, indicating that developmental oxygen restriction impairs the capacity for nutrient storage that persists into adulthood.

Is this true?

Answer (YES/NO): NO